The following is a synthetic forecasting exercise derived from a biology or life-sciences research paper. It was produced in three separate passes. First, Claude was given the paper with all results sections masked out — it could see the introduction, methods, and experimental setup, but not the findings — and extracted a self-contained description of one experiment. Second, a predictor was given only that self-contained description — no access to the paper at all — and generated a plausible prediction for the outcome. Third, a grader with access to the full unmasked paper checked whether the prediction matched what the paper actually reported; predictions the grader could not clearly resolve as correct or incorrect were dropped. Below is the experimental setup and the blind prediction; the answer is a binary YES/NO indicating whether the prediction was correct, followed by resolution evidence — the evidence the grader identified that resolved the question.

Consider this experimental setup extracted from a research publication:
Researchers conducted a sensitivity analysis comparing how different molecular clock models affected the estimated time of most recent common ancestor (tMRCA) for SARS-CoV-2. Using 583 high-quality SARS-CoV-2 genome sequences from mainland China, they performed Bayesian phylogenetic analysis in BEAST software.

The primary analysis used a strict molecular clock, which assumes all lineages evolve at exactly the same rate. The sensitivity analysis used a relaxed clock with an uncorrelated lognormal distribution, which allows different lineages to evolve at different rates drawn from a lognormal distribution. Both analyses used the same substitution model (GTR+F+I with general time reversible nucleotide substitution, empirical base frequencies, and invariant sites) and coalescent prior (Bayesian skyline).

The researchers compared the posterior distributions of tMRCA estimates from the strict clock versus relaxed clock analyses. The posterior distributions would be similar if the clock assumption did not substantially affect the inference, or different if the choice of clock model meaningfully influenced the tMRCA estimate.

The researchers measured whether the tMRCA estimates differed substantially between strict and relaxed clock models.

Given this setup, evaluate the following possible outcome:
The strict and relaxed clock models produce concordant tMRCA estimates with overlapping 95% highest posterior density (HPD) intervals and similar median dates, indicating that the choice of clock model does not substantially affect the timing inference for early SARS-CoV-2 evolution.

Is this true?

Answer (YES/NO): YES